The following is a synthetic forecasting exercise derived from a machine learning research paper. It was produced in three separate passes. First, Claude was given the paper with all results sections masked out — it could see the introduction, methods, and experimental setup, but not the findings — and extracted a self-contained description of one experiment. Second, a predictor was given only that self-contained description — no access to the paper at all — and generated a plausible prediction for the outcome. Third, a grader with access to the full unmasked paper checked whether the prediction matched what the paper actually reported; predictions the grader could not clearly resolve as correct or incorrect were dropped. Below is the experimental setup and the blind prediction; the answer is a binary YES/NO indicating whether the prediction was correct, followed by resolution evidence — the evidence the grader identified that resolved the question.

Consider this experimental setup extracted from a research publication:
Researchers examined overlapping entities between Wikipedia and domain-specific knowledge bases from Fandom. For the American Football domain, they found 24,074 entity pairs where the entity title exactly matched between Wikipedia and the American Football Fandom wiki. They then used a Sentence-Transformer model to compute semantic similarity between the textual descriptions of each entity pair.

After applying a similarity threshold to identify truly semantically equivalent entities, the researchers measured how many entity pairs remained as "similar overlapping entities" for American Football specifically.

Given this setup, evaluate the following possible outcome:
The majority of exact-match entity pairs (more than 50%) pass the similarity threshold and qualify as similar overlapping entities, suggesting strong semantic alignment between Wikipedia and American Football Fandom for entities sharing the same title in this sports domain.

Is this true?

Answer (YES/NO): YES